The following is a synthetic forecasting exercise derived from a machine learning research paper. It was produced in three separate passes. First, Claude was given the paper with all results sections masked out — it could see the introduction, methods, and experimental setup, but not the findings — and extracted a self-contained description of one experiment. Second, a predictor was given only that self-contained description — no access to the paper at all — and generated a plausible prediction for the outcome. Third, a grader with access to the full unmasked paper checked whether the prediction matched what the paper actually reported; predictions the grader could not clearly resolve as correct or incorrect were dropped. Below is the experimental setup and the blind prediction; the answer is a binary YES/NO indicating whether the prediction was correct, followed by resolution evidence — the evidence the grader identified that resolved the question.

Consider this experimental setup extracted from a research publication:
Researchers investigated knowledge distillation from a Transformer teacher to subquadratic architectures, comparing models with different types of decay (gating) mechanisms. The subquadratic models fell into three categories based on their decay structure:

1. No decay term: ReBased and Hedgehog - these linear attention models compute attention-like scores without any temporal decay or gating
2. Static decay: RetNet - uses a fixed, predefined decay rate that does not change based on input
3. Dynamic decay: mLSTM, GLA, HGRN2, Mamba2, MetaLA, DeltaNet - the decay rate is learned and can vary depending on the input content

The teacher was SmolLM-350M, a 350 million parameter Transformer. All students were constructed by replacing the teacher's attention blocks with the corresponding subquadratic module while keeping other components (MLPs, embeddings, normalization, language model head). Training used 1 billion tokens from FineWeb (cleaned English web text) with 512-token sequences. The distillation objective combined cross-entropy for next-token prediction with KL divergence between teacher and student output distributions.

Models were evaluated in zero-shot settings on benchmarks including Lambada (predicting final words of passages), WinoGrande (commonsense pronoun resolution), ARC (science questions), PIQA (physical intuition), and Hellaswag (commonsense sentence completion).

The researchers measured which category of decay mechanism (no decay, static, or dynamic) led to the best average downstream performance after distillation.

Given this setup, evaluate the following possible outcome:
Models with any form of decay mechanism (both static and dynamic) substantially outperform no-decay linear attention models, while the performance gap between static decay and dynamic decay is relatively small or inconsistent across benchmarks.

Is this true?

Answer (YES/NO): YES